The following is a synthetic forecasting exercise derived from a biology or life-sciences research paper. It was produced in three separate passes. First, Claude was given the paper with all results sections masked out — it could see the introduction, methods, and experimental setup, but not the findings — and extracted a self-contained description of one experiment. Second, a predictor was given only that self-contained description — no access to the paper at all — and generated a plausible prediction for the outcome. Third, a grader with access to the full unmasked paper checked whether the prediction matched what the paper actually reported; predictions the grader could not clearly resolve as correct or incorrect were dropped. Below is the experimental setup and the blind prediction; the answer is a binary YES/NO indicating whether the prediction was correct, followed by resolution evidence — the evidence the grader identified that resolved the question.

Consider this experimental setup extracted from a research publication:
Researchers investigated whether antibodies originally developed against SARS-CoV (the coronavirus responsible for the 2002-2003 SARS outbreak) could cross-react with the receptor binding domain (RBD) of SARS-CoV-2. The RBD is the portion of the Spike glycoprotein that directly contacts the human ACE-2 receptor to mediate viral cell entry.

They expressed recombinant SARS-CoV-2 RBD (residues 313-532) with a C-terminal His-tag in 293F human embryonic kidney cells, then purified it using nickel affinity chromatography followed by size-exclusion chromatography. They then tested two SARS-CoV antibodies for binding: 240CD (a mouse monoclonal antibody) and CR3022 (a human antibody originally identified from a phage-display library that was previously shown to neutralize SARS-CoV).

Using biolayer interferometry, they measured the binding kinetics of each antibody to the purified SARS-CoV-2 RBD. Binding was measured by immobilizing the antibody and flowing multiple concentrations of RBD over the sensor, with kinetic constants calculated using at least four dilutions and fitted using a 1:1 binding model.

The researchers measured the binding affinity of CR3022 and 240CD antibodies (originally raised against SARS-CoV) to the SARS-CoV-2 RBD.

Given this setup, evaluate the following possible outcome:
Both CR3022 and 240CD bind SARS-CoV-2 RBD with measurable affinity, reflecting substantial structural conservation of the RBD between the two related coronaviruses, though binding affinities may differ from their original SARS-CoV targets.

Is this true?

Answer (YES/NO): YES